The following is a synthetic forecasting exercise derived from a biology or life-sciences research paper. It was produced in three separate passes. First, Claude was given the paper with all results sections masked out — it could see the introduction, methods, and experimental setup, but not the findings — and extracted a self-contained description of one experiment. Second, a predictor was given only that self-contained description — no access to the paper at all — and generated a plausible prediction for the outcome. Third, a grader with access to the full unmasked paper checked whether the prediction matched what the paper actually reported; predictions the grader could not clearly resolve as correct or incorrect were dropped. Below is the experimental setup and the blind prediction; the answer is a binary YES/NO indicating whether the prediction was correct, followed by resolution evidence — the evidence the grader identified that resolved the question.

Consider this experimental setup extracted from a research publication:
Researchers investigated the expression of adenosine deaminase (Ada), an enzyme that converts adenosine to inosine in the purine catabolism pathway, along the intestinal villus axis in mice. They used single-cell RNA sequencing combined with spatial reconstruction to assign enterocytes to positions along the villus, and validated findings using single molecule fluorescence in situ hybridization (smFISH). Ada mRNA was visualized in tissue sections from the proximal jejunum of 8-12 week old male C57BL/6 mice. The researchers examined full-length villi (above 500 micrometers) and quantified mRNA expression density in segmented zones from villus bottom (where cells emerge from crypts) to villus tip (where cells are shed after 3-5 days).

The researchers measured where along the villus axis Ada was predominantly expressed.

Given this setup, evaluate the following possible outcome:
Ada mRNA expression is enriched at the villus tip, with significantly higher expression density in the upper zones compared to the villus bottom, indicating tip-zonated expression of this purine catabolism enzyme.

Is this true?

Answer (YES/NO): YES